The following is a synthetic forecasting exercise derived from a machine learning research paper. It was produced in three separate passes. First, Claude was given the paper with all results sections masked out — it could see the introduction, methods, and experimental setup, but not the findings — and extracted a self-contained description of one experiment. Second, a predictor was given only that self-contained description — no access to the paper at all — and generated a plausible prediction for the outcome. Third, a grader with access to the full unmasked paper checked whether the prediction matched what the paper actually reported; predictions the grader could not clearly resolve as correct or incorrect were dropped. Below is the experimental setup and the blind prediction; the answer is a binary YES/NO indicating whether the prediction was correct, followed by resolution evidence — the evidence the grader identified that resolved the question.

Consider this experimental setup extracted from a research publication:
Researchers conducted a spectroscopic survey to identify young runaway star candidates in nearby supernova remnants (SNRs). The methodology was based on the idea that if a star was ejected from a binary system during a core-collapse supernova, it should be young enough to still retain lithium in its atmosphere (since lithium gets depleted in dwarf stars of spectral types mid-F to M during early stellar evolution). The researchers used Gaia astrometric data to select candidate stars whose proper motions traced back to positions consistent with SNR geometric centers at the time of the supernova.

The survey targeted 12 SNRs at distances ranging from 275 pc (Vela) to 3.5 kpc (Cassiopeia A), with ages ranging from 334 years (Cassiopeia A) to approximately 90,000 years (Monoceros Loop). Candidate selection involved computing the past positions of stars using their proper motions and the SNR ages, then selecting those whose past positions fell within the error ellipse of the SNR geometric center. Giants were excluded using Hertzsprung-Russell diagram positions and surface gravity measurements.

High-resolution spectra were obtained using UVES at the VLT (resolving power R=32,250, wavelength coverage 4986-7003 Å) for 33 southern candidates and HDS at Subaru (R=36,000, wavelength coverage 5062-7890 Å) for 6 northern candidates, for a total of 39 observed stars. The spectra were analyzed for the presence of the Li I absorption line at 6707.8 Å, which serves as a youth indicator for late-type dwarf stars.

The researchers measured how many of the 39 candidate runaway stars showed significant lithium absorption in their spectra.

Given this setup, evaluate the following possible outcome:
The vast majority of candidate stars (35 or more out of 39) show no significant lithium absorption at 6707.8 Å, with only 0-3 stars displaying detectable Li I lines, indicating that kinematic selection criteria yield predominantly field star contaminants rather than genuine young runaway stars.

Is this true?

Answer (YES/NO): NO